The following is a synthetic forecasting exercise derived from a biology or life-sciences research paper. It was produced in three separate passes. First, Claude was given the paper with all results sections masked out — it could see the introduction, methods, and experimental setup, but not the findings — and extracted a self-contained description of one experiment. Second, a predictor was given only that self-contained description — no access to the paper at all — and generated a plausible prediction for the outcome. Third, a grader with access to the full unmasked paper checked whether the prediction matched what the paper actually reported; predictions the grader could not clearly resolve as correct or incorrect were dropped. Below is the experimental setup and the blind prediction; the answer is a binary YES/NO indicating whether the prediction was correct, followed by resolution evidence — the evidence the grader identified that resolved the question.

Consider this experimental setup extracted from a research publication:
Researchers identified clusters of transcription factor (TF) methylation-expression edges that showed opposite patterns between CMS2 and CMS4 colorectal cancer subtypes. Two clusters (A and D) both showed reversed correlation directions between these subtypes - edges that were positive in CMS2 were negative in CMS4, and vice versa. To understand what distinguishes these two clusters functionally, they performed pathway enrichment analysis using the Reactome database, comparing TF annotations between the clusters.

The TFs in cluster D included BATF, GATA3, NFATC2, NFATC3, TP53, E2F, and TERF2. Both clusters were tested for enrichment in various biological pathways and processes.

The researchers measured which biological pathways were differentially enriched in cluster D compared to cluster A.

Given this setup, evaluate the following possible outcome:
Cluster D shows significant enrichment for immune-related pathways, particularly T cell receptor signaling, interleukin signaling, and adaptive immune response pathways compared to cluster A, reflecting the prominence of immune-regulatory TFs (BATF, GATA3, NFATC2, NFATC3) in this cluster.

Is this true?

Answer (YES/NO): NO